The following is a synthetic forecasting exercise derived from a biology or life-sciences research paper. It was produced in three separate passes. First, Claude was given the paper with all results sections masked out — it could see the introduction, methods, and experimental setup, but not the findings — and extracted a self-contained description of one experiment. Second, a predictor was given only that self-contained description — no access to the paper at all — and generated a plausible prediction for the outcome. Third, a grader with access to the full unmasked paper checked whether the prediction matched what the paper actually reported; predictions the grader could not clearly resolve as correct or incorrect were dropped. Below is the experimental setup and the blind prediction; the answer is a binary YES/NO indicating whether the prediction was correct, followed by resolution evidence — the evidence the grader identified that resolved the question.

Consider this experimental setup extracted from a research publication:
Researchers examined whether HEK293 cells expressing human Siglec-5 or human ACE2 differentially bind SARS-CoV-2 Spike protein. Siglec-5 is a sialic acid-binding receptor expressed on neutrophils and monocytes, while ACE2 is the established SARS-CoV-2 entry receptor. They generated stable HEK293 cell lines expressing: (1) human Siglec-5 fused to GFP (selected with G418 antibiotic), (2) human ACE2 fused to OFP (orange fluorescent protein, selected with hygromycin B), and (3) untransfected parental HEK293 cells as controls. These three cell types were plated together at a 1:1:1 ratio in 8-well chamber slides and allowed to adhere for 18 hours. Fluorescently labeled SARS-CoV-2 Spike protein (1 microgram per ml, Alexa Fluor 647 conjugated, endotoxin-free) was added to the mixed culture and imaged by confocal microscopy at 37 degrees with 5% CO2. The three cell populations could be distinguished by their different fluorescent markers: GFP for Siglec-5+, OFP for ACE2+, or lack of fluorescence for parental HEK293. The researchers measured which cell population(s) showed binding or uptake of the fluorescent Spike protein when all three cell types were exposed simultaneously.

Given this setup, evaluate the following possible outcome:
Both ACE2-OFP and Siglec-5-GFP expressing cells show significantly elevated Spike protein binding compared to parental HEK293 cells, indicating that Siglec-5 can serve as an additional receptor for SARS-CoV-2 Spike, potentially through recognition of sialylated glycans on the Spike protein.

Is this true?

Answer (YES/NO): YES